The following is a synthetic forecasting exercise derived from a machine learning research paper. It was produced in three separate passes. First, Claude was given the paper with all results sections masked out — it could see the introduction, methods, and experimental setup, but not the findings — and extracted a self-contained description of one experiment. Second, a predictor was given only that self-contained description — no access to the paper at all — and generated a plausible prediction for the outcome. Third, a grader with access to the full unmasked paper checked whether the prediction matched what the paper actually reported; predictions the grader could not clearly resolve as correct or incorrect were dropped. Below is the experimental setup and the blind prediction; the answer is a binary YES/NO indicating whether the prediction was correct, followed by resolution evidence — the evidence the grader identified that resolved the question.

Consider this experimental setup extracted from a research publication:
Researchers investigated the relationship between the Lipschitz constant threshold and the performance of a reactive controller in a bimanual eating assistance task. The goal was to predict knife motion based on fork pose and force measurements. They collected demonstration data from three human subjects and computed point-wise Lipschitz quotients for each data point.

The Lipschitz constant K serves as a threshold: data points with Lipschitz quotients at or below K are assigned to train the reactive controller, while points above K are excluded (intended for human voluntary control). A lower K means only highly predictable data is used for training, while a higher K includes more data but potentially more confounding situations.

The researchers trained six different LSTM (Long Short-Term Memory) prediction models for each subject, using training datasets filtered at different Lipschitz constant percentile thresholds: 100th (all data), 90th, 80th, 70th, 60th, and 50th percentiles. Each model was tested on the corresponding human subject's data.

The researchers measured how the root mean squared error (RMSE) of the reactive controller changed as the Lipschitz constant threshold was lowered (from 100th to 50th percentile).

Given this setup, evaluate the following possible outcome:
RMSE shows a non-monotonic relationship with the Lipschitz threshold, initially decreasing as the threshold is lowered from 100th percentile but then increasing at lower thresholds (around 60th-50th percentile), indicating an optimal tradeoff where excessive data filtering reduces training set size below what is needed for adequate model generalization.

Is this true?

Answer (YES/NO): NO